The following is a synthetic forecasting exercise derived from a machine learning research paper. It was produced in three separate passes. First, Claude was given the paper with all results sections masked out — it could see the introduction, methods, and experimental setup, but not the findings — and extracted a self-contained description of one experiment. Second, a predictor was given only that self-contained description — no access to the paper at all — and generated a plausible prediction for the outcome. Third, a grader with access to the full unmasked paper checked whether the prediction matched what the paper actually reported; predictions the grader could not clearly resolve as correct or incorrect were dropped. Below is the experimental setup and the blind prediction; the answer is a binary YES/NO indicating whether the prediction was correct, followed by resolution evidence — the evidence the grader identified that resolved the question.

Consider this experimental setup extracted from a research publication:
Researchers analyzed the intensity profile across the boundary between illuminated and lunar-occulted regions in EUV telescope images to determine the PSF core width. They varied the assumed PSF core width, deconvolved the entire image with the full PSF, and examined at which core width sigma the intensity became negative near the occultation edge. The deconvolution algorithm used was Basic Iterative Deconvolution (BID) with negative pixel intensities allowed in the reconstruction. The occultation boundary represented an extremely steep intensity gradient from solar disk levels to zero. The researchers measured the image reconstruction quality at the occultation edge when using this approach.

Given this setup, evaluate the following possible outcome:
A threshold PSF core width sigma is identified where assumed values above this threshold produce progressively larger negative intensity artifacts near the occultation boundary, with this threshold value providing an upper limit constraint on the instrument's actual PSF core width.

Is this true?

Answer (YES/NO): NO